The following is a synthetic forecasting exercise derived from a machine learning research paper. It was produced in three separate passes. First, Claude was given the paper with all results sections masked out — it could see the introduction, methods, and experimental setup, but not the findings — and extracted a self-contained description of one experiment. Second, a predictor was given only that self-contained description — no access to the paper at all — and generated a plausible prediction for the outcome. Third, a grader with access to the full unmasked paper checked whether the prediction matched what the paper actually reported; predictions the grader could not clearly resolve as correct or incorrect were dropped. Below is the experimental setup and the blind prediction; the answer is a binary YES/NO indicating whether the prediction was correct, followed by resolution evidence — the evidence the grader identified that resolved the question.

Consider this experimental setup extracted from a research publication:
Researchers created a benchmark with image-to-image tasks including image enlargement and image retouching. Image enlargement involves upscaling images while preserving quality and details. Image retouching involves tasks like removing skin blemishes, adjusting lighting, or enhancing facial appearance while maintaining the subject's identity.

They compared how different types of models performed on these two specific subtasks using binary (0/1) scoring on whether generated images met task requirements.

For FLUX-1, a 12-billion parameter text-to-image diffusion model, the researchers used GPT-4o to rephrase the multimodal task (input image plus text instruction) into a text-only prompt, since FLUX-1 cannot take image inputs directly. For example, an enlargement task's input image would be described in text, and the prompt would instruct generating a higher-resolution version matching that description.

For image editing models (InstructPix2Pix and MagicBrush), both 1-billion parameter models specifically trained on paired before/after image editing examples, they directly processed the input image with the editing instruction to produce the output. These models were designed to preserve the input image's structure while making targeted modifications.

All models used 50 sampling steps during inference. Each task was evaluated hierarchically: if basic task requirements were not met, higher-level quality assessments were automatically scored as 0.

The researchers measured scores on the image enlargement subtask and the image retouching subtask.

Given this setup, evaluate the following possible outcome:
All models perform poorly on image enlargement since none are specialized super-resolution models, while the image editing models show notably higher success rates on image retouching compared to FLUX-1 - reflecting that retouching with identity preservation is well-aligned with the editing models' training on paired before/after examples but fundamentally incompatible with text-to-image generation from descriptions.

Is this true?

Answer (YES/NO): NO